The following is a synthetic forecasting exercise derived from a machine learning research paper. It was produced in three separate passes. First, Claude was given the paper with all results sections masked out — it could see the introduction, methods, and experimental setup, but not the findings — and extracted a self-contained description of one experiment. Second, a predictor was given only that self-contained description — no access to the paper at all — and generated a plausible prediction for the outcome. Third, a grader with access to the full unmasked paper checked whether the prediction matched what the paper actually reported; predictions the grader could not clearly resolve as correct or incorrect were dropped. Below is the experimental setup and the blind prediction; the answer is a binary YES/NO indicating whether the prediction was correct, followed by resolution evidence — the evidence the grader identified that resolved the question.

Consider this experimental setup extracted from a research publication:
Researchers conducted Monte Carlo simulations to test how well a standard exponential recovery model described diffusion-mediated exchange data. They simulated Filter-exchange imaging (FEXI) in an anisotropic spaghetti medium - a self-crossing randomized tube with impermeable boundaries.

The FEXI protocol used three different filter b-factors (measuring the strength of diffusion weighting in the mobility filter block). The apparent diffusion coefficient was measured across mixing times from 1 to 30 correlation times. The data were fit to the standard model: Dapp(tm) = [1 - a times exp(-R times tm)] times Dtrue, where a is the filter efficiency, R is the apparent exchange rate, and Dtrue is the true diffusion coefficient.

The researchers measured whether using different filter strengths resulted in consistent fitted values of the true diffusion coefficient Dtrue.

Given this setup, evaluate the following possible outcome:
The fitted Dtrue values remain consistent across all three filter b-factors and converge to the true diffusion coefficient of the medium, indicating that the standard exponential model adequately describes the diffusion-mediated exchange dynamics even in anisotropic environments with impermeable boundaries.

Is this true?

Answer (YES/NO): NO